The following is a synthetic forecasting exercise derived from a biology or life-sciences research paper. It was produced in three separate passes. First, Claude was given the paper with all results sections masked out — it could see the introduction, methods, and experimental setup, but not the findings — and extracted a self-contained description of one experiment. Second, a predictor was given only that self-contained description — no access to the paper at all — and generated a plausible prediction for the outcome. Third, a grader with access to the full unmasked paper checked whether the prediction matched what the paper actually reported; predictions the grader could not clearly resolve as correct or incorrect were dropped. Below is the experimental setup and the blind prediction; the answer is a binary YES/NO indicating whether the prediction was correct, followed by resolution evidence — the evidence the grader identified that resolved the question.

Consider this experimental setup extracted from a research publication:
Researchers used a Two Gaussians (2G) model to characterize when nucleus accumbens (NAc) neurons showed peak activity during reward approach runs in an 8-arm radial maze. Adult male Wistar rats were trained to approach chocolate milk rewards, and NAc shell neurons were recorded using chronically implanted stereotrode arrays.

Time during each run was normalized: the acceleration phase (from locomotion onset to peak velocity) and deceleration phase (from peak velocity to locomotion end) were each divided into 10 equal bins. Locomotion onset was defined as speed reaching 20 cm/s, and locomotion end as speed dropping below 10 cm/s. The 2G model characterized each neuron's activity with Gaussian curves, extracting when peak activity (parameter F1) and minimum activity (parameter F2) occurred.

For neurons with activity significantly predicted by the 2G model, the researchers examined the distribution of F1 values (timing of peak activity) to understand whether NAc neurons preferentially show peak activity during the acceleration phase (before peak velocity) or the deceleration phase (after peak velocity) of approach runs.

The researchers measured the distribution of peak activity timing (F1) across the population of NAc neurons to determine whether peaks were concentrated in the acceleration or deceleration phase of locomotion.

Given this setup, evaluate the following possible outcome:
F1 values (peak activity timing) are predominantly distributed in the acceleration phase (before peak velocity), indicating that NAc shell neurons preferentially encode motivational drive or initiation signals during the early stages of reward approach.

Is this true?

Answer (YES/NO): NO